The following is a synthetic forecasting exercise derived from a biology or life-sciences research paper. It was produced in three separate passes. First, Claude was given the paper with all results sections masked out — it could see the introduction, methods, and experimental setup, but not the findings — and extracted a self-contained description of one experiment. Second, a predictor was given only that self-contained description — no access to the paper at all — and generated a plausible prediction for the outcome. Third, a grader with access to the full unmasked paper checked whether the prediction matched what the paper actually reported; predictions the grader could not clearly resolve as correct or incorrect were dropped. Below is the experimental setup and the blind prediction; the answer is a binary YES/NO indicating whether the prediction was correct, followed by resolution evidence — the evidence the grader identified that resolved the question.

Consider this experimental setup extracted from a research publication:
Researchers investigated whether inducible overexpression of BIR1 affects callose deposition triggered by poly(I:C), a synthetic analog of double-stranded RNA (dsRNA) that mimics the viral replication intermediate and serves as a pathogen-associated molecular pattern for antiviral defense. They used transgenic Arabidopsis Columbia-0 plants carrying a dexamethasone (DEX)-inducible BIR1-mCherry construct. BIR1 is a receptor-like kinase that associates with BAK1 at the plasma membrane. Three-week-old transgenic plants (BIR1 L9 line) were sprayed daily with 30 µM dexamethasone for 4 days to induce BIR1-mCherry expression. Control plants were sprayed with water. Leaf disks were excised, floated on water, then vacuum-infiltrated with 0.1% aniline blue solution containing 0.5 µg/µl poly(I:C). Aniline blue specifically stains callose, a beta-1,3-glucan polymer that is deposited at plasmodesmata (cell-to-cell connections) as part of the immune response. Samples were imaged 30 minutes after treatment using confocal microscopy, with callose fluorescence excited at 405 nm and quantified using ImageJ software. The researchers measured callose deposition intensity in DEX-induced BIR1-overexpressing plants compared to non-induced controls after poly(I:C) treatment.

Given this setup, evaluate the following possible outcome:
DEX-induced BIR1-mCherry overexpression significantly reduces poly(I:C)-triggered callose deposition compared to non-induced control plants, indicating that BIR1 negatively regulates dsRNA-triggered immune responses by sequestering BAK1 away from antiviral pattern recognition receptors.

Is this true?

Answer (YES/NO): NO